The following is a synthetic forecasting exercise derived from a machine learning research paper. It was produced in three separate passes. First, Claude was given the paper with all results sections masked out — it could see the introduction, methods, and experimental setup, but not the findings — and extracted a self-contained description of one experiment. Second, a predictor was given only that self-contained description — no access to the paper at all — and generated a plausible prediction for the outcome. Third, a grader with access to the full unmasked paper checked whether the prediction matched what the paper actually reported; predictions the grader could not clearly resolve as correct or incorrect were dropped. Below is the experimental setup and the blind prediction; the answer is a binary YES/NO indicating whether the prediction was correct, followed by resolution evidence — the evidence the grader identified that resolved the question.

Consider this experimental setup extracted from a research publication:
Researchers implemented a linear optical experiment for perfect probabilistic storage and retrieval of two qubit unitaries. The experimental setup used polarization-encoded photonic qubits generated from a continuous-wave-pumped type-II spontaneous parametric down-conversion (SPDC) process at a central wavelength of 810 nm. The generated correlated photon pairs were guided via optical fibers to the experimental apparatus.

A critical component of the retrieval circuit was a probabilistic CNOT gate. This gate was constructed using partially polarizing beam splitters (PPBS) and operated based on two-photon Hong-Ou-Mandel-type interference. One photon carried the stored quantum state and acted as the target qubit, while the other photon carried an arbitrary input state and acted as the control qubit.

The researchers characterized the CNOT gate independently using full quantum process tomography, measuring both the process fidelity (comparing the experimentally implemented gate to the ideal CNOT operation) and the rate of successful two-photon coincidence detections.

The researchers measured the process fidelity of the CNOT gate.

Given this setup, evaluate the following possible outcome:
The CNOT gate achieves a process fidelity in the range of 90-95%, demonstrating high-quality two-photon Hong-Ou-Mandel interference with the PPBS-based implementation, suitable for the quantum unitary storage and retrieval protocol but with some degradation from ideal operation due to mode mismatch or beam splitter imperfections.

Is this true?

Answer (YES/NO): YES